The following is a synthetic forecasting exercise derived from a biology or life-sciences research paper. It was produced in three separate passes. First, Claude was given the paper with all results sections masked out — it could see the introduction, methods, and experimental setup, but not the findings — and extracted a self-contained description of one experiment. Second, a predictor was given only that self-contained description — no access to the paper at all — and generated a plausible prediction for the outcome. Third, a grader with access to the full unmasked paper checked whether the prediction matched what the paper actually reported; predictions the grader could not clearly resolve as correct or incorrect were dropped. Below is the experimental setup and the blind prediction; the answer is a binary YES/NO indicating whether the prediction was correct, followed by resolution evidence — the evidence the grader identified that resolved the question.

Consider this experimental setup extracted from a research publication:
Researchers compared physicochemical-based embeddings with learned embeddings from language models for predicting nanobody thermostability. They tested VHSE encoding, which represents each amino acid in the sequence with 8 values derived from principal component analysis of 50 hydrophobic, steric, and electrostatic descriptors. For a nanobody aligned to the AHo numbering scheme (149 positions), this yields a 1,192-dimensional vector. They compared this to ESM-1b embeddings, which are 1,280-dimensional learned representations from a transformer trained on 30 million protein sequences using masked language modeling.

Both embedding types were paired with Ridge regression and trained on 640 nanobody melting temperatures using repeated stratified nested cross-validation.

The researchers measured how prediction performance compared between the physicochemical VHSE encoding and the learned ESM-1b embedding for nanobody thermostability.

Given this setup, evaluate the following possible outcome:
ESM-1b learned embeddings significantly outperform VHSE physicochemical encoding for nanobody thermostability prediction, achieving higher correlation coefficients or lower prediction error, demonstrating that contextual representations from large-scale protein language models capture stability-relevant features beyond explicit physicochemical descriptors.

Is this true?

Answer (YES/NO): NO